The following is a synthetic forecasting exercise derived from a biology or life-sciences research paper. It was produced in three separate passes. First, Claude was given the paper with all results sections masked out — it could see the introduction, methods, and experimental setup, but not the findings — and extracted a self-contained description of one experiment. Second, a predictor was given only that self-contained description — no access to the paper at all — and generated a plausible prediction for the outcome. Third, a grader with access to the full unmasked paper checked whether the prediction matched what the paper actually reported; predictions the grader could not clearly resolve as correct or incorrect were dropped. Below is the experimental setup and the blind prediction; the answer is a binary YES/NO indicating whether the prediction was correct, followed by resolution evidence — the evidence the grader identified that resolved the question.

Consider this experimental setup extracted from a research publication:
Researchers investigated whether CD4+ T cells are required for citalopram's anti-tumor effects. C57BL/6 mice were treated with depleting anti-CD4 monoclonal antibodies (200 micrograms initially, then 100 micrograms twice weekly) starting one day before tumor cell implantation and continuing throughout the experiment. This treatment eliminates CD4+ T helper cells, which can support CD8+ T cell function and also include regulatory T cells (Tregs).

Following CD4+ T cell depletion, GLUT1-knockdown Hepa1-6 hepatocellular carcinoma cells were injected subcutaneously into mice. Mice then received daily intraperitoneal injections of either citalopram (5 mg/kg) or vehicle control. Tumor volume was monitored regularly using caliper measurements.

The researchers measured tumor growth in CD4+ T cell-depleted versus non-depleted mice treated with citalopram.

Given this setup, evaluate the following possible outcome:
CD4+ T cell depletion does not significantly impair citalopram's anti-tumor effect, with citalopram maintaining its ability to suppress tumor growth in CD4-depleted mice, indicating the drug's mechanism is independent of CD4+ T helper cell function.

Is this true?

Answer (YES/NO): YES